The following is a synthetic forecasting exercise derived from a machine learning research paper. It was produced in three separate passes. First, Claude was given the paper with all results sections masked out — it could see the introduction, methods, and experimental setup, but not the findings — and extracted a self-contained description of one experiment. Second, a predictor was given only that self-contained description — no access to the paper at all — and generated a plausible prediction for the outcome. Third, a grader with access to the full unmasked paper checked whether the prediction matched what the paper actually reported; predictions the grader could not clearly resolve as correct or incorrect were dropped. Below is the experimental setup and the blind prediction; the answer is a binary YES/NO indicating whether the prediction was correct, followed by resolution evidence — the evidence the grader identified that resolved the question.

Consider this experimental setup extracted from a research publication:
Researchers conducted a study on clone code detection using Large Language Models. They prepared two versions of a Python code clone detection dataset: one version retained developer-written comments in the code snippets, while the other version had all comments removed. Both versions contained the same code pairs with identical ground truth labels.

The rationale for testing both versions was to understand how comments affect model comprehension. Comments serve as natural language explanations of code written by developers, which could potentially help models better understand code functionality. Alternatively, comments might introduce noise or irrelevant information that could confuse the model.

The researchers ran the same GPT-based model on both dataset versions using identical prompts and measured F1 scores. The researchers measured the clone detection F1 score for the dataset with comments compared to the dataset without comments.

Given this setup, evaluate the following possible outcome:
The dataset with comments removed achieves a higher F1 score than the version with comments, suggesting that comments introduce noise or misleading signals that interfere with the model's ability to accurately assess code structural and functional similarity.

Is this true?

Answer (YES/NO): NO